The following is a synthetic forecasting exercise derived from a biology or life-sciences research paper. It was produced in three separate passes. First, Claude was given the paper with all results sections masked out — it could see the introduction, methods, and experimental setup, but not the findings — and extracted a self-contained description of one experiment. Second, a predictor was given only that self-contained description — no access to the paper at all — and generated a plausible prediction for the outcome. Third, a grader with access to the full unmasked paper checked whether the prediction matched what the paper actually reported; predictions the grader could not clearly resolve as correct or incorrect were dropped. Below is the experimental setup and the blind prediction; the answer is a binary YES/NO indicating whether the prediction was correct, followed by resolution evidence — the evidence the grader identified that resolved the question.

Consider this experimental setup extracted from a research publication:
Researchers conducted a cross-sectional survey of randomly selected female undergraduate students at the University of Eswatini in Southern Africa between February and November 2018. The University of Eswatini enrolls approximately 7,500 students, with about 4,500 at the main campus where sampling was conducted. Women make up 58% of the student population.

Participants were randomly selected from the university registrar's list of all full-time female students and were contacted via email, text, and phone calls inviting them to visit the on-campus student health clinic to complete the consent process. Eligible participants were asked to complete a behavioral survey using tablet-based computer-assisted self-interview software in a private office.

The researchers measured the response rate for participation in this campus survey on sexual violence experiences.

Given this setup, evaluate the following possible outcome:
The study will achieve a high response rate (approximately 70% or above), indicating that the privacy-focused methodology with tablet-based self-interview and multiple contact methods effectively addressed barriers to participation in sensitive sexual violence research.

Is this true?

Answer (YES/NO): NO